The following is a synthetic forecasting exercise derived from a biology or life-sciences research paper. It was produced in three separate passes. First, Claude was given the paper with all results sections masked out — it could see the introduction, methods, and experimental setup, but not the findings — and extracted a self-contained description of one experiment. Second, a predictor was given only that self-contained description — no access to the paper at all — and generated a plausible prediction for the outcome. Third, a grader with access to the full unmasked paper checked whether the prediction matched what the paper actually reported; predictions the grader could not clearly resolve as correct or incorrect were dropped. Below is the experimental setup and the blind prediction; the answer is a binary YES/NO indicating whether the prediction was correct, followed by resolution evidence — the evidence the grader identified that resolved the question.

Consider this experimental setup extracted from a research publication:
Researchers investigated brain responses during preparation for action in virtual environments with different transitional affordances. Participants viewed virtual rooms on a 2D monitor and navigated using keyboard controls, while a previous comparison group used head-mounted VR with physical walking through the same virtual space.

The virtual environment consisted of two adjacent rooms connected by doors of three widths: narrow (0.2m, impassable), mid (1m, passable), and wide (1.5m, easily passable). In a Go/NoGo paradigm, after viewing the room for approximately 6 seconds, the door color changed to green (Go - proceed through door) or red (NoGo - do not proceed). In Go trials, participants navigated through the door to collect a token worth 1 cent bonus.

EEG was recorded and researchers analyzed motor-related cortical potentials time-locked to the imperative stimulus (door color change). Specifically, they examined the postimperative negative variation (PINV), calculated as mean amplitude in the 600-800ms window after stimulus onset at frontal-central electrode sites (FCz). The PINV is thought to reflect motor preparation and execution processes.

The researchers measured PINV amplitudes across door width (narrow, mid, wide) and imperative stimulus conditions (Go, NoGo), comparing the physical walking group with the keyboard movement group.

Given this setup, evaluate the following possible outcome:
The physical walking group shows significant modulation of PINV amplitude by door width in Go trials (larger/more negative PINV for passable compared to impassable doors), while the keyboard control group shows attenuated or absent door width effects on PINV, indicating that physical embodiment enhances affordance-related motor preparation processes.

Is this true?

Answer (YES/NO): NO